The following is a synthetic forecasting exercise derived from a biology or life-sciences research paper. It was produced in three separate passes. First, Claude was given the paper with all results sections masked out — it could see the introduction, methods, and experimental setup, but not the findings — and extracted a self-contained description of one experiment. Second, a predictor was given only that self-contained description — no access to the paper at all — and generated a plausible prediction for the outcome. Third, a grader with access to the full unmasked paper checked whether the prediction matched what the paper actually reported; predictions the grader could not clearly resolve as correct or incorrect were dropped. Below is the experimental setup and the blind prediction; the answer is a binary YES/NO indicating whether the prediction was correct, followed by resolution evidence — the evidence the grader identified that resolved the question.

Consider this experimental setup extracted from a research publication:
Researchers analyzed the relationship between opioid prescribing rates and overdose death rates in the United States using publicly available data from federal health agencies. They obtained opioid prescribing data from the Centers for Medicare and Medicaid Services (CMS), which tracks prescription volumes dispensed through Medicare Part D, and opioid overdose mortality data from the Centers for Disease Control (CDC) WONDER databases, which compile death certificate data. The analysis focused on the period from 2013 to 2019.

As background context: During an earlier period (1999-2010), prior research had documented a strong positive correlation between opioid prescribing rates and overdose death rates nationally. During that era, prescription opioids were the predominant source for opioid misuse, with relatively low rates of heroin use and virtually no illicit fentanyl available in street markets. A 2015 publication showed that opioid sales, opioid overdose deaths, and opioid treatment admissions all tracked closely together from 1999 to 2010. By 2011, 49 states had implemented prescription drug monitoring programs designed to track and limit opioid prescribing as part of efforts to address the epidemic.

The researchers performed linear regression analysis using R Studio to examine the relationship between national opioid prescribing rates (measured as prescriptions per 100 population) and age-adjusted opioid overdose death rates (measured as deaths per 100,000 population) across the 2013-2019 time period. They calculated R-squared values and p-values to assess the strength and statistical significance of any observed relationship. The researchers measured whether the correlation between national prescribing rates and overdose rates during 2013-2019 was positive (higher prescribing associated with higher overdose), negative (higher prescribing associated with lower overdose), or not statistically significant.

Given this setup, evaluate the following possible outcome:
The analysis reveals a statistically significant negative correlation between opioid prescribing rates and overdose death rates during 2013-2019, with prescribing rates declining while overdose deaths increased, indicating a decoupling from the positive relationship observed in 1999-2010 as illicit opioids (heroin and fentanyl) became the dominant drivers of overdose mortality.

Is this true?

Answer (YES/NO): YES